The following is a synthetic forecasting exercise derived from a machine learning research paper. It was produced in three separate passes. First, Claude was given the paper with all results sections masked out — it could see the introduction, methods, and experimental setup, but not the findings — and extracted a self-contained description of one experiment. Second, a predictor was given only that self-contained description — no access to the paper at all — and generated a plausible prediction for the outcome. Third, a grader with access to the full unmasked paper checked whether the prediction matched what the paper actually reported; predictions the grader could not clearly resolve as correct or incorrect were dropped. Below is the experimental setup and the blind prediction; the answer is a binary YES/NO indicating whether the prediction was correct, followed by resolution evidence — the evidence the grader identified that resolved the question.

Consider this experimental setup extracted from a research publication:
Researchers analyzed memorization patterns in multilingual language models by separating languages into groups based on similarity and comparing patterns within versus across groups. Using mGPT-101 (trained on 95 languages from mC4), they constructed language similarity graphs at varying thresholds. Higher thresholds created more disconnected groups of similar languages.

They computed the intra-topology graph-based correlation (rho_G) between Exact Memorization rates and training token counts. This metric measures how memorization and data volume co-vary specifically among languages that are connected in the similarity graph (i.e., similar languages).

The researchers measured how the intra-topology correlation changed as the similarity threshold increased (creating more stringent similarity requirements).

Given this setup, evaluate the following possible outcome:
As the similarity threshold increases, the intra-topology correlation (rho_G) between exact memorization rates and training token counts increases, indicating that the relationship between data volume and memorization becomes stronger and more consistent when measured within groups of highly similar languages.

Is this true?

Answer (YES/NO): NO